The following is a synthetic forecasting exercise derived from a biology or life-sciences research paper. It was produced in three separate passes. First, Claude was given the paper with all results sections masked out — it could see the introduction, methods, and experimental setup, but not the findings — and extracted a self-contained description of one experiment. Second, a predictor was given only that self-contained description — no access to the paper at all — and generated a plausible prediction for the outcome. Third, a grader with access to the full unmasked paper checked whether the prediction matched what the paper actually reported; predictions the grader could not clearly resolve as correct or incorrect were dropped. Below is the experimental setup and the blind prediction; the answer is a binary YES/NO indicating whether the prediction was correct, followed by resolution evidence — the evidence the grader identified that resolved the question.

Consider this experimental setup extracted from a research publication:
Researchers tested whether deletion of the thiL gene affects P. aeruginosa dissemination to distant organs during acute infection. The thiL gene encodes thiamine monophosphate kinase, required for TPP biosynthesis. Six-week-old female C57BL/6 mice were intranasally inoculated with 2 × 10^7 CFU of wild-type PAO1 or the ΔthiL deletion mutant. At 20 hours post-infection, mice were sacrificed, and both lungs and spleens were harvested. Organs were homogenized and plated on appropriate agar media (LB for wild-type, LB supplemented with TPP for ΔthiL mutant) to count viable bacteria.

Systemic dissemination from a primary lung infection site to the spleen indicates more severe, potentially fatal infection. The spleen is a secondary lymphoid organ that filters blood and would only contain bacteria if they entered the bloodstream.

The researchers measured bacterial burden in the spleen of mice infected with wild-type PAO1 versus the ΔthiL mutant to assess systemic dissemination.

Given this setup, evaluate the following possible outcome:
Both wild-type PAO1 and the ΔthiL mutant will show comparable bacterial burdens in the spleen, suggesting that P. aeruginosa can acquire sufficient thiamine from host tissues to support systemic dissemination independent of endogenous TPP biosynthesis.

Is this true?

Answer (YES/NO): NO